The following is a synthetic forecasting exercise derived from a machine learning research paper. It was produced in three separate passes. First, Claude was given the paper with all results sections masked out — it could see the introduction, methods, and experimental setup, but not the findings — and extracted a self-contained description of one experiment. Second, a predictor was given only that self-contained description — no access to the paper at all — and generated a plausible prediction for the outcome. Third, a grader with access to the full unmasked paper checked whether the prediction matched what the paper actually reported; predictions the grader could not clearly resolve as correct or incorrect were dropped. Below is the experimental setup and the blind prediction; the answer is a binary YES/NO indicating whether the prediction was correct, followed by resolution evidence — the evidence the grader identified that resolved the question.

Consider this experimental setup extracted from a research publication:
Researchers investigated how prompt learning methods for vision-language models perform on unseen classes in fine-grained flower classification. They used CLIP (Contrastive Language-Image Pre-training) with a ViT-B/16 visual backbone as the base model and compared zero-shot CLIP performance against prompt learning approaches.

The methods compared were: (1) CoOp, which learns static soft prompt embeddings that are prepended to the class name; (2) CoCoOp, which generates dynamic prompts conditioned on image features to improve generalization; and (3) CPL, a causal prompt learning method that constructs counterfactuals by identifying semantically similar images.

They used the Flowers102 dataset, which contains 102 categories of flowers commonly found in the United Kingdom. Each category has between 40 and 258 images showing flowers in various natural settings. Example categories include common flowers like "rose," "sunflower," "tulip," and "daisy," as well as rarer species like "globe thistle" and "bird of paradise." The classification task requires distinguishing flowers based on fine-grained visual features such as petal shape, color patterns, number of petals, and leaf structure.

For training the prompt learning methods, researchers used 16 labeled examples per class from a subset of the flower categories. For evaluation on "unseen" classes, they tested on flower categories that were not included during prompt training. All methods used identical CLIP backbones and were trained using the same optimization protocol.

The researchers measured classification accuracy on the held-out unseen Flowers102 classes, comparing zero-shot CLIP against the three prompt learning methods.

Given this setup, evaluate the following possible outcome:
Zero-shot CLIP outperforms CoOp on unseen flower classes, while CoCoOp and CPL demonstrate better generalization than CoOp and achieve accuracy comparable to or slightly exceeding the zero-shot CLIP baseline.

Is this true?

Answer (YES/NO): NO